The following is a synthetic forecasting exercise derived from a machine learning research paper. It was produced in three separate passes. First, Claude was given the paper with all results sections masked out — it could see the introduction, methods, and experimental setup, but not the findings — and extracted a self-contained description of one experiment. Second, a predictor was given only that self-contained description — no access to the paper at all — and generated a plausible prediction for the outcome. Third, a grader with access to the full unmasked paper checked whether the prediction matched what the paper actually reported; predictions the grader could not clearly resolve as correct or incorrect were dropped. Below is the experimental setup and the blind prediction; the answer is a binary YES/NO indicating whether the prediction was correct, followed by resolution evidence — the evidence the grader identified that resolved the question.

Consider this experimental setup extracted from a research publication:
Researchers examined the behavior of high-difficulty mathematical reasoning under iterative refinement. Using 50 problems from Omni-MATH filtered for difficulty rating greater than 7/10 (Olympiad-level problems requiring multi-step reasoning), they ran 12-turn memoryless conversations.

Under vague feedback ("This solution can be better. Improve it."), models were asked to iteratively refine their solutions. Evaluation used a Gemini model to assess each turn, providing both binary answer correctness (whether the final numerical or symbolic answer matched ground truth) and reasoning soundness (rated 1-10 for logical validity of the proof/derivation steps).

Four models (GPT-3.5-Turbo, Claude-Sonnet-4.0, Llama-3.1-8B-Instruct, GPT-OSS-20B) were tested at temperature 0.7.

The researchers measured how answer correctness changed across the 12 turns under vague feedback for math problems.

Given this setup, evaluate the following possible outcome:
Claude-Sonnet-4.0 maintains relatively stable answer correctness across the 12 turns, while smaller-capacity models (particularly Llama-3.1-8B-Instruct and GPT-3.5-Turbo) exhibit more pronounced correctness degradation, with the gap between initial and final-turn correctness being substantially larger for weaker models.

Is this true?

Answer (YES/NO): NO